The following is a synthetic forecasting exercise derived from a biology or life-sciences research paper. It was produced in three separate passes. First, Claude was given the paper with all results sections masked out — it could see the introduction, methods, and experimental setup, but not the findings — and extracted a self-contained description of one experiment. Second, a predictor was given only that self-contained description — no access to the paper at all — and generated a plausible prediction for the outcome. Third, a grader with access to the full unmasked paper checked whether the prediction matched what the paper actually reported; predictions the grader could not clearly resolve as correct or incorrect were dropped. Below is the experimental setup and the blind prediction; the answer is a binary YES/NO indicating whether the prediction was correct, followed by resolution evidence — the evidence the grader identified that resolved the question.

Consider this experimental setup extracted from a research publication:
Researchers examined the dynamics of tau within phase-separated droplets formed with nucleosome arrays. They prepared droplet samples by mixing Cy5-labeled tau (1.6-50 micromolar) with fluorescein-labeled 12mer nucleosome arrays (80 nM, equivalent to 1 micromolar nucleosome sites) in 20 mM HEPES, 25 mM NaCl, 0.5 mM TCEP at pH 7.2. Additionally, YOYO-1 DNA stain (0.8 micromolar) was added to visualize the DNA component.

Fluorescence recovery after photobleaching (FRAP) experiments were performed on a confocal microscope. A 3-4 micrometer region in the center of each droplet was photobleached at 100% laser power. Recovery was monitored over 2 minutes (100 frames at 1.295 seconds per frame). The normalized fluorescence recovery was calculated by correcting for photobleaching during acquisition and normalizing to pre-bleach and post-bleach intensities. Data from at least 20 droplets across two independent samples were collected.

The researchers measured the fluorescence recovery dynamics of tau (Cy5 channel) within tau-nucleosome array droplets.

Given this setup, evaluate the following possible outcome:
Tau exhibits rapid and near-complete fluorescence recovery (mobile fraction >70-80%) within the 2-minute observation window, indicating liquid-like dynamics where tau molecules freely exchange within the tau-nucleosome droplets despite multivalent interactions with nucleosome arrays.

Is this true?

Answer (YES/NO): NO